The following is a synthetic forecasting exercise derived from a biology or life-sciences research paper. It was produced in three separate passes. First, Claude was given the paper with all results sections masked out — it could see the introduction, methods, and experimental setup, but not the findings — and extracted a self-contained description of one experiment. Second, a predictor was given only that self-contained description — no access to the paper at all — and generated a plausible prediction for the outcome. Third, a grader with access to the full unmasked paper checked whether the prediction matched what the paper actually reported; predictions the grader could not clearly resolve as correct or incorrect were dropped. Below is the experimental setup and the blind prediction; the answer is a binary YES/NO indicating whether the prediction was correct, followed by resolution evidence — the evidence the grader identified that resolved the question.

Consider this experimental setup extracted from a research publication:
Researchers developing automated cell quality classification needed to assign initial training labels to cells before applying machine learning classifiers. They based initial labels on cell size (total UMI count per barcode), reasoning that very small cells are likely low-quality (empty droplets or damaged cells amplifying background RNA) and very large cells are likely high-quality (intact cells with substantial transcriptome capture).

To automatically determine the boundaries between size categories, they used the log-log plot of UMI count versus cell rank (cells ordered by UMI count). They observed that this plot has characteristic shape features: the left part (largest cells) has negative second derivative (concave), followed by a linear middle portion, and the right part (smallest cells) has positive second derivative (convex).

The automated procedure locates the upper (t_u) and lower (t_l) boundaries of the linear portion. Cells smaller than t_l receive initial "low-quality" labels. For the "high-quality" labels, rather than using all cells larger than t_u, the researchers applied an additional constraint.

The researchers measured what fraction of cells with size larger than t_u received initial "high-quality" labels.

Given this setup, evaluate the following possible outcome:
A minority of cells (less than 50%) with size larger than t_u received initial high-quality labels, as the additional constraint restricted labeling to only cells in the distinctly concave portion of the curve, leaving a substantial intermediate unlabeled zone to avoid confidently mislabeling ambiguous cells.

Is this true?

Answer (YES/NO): NO